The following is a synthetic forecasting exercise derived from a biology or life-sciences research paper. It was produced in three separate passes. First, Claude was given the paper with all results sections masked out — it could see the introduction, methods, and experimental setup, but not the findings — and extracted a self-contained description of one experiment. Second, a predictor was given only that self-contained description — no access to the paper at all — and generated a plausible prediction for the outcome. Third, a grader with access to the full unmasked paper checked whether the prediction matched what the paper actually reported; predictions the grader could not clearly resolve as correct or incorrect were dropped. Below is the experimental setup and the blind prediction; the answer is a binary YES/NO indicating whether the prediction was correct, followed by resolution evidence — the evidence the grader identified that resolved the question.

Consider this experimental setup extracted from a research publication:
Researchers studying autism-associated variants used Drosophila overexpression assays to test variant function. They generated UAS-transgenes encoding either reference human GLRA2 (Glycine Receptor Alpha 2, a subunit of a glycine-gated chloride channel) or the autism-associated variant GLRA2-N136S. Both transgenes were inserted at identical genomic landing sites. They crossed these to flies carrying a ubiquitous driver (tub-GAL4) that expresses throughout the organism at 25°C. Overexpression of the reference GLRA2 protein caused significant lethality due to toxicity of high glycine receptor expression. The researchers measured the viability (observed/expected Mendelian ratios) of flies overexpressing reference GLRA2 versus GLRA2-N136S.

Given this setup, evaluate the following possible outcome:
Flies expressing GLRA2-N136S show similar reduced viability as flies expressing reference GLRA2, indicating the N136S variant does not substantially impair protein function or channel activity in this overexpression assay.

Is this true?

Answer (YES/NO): NO